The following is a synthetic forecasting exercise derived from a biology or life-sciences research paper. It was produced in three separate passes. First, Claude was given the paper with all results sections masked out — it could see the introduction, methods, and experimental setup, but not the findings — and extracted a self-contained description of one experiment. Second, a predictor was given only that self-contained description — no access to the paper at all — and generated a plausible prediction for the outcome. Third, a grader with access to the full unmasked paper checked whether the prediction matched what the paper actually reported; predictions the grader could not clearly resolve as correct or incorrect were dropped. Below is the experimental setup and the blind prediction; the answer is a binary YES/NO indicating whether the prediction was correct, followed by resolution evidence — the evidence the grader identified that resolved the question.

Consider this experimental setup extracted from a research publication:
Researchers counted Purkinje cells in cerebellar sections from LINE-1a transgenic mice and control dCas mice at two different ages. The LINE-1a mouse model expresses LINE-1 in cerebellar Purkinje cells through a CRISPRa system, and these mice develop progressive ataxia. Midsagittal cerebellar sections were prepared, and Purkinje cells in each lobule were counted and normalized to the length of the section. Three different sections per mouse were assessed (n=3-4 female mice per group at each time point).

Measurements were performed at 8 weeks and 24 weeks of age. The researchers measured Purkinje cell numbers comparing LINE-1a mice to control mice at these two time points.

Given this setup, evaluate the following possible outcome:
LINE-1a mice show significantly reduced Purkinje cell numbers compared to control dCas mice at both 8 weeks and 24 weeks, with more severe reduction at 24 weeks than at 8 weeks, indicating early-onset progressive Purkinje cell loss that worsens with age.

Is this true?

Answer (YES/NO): NO